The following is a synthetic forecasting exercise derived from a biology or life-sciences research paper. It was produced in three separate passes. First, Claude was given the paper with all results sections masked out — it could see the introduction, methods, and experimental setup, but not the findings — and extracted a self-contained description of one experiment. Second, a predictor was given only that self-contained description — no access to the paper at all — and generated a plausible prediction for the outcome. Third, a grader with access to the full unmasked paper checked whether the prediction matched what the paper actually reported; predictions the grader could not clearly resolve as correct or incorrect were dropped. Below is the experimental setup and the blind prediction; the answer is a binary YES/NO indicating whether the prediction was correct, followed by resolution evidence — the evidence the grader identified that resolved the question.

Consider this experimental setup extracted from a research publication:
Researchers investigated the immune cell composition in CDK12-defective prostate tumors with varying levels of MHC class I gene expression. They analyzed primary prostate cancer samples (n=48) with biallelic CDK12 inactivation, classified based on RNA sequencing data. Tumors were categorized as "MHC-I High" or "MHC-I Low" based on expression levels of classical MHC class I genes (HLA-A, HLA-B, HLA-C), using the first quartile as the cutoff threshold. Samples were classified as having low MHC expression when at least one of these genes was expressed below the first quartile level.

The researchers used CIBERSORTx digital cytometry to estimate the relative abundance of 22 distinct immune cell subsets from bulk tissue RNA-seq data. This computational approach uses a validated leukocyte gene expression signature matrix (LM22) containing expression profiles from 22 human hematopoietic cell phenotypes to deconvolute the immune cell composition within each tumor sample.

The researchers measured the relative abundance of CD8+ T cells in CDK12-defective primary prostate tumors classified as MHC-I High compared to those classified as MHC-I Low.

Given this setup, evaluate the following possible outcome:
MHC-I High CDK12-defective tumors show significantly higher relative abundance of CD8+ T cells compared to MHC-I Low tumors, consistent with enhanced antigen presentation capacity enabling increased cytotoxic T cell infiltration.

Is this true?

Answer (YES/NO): YES